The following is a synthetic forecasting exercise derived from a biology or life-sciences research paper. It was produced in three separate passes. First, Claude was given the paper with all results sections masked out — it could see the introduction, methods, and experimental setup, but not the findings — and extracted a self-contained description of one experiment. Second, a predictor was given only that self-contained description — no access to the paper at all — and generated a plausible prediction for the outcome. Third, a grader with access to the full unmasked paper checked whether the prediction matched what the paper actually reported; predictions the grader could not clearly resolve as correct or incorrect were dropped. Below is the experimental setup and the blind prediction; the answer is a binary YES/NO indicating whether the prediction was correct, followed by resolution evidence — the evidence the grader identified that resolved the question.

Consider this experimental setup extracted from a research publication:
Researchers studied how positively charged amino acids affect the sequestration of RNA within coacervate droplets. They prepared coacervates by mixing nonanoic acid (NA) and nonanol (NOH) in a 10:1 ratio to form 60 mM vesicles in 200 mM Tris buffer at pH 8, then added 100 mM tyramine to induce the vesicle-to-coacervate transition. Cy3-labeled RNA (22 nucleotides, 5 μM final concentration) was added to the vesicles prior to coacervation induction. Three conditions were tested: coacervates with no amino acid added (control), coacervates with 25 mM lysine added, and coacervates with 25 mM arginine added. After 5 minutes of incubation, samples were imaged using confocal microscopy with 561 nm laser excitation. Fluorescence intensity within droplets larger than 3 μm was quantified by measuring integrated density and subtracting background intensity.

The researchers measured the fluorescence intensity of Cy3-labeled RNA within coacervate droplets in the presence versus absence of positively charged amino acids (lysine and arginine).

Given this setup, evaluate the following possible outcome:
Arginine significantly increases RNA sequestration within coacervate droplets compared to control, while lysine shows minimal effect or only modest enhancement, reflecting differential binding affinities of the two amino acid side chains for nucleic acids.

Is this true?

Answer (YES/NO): NO